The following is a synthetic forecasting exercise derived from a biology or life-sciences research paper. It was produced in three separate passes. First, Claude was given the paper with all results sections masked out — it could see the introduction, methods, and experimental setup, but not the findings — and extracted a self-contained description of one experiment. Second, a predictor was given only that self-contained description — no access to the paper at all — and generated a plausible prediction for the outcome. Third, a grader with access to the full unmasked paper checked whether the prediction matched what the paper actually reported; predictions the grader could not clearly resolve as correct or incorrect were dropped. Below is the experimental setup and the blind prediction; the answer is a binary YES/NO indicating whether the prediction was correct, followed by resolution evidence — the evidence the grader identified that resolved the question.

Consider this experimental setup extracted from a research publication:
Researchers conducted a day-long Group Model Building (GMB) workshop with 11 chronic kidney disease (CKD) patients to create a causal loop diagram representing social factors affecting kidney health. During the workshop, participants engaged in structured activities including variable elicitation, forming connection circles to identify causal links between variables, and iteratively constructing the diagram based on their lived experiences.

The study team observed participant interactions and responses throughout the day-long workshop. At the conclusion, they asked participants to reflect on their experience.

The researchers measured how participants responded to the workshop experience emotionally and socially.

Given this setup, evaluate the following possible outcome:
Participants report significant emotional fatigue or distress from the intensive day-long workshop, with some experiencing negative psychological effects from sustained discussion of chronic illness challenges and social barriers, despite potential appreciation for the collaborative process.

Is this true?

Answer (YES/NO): NO